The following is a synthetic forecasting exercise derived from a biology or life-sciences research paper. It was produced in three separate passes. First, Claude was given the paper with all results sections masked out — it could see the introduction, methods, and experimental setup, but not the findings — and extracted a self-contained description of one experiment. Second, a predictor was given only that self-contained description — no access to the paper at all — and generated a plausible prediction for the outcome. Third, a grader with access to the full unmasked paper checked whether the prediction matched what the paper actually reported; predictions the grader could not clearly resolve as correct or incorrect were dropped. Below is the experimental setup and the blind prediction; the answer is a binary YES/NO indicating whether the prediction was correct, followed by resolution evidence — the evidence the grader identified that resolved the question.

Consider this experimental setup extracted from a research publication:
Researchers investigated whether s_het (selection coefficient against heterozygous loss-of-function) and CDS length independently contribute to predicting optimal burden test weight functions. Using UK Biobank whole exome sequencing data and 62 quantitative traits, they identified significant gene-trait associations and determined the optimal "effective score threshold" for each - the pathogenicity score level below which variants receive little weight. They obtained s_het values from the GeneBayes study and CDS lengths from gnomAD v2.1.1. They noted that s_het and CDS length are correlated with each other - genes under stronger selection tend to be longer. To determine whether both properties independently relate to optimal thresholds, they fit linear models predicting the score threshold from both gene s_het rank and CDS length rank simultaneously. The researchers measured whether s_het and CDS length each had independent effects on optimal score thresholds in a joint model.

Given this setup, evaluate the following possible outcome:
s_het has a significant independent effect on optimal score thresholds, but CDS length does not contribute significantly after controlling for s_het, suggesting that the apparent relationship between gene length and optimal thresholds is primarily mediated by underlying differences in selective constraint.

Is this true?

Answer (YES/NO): NO